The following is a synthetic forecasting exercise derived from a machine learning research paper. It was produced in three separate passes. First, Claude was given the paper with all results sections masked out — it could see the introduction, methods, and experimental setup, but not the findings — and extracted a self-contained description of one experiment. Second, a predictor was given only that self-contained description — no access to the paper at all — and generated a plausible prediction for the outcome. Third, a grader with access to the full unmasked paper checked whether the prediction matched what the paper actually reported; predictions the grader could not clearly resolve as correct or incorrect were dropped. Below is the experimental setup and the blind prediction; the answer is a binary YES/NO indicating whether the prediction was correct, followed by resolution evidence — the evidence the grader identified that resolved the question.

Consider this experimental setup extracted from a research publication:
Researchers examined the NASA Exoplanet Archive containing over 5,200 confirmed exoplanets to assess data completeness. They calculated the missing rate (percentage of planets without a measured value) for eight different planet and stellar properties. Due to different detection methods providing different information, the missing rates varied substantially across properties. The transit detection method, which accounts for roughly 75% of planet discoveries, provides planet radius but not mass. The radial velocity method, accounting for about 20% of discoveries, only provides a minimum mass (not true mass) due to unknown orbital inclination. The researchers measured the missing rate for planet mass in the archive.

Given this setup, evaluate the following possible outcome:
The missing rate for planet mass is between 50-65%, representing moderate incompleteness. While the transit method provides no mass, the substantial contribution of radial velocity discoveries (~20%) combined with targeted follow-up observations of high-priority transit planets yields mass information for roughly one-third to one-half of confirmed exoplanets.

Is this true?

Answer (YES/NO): NO